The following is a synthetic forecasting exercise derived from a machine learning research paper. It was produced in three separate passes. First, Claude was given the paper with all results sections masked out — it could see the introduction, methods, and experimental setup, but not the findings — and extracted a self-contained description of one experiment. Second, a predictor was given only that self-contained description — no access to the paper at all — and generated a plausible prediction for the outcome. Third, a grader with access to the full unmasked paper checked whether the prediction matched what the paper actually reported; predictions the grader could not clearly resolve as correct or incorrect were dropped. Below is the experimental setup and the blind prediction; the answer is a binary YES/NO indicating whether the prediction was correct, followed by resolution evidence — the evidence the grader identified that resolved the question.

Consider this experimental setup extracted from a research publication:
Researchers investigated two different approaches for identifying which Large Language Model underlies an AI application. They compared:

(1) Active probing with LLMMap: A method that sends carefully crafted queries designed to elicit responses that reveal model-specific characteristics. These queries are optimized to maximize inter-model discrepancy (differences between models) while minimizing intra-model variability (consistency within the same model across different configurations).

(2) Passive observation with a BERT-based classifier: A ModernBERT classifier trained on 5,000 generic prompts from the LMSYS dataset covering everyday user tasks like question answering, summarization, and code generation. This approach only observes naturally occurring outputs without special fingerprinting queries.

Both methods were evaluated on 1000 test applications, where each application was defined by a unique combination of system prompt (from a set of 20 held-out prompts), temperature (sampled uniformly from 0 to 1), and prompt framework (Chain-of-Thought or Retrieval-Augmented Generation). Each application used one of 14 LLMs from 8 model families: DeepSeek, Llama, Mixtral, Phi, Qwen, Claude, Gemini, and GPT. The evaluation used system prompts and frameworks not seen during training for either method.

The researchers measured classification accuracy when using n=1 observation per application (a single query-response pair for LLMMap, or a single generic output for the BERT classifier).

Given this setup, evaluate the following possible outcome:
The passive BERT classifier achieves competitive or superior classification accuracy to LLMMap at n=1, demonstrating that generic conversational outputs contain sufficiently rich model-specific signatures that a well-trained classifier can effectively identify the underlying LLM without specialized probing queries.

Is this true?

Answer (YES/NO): YES